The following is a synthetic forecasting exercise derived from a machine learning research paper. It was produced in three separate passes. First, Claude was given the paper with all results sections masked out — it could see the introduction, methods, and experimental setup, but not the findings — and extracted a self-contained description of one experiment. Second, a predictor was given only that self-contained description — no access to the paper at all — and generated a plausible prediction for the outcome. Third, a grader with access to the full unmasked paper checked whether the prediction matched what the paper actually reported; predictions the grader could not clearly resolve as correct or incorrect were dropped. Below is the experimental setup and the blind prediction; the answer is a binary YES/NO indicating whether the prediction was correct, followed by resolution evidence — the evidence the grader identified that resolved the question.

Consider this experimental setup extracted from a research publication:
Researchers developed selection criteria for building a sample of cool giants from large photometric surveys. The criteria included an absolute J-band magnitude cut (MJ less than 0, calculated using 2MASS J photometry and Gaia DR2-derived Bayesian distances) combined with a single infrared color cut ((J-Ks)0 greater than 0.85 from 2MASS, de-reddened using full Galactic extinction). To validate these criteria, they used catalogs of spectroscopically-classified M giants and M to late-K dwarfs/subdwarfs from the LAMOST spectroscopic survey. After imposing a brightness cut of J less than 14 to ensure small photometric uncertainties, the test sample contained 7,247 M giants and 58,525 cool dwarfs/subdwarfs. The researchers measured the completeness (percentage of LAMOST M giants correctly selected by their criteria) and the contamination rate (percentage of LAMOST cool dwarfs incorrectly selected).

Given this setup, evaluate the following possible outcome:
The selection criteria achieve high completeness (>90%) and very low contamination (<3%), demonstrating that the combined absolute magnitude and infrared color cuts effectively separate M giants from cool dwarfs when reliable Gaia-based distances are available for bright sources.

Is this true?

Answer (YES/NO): YES